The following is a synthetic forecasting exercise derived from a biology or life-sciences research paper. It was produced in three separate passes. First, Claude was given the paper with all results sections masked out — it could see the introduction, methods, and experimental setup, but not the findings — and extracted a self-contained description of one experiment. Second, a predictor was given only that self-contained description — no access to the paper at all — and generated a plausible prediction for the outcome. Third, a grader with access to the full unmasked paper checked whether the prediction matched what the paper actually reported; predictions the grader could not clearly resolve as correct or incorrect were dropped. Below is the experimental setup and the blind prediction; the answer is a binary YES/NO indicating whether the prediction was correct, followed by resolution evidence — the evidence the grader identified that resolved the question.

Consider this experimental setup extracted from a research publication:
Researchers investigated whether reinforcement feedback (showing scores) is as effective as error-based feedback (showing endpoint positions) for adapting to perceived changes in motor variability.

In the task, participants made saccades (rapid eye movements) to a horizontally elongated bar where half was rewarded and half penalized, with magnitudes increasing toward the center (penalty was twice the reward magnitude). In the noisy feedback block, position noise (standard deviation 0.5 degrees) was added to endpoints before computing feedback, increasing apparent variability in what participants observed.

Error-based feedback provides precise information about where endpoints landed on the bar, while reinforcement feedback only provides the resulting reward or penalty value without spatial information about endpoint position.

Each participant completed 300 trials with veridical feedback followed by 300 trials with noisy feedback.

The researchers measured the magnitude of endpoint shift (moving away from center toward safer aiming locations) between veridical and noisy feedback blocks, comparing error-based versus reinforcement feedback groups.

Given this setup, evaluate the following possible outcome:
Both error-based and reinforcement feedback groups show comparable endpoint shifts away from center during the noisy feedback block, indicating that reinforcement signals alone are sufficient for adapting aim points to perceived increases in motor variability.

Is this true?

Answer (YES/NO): YES